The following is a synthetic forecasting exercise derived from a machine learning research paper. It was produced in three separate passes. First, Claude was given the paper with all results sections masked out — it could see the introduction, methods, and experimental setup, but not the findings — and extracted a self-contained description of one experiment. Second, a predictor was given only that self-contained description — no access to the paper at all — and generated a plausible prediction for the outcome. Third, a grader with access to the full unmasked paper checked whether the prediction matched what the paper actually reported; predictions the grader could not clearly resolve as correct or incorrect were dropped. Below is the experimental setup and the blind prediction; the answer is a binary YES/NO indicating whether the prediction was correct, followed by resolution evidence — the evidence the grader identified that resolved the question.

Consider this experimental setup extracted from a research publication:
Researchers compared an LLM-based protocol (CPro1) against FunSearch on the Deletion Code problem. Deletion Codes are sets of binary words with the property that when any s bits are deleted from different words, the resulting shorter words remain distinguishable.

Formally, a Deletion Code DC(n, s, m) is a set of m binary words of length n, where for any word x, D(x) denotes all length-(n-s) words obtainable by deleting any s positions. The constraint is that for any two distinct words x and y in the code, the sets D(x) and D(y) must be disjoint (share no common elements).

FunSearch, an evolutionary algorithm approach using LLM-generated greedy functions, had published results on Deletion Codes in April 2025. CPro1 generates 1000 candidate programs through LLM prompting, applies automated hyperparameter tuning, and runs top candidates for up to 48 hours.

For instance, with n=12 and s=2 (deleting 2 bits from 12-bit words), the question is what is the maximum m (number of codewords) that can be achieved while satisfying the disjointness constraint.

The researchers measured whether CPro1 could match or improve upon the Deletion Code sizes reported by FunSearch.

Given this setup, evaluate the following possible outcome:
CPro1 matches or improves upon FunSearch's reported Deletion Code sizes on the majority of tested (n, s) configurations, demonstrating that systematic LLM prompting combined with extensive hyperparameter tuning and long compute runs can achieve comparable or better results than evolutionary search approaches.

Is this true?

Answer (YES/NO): YES